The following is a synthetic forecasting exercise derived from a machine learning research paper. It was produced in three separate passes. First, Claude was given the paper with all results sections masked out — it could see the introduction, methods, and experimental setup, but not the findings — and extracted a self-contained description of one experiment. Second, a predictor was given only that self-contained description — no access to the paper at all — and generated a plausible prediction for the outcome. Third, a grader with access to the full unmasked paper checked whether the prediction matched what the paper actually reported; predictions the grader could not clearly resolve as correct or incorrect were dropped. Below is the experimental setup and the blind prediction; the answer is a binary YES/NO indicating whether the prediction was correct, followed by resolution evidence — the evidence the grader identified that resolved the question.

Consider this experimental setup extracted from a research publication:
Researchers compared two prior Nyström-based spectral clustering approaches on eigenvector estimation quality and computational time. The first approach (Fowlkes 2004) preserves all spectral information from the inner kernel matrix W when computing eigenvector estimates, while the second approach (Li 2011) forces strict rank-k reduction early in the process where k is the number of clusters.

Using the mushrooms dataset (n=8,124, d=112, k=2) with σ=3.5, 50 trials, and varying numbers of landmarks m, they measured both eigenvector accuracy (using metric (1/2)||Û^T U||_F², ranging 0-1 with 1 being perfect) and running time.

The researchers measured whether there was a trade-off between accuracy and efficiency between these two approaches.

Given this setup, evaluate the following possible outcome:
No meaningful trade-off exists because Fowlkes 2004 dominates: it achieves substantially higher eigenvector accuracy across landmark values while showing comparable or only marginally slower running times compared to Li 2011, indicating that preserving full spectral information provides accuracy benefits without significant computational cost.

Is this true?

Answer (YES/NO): NO